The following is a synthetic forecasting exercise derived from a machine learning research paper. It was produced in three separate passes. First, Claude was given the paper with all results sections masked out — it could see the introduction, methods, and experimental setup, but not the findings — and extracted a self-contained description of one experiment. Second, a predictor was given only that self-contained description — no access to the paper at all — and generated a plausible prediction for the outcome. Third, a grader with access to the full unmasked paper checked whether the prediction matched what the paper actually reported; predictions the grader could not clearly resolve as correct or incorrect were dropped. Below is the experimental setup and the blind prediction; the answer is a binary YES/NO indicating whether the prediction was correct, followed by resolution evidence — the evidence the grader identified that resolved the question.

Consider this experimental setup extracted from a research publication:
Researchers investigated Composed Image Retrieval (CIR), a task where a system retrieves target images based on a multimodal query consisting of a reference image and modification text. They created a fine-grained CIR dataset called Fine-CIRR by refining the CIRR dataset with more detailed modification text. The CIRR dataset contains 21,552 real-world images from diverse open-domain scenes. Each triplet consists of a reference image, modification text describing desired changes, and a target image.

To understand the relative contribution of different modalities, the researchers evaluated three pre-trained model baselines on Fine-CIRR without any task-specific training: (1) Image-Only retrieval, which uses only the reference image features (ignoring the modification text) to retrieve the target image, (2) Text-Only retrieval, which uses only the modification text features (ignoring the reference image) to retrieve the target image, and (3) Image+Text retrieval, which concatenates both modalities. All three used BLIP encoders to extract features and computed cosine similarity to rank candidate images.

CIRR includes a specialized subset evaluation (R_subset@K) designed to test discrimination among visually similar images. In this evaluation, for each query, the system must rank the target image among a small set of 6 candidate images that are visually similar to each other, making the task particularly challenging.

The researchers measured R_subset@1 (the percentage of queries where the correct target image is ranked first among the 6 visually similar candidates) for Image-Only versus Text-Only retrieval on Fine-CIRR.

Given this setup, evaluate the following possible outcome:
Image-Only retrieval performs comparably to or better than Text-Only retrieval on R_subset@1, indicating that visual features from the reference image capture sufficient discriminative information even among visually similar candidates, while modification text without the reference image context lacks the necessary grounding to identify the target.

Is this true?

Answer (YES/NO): NO